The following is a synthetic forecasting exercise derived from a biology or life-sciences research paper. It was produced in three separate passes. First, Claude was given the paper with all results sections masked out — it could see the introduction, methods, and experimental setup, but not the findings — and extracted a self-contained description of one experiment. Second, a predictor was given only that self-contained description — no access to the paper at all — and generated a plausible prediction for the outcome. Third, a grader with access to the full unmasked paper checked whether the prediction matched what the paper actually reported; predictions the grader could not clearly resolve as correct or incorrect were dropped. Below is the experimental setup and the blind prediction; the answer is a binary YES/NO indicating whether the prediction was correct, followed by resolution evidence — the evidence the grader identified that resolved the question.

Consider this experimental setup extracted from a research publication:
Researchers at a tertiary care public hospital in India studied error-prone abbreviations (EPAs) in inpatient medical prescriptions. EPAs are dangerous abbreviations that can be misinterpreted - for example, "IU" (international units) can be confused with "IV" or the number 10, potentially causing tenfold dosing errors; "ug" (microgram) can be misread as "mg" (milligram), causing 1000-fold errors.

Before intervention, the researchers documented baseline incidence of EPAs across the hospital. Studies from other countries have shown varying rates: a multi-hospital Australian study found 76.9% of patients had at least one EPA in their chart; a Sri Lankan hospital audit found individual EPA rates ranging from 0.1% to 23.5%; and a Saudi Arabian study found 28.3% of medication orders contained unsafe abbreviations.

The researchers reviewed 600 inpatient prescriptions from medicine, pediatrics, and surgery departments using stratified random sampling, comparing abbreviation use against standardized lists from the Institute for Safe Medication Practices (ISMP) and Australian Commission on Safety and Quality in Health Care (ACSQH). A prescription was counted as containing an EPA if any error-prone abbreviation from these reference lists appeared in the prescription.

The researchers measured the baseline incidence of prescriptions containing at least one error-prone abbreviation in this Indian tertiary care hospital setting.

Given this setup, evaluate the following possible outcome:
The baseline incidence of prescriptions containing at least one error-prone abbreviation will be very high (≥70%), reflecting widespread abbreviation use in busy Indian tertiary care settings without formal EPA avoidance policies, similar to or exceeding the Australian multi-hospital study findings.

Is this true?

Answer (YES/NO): NO